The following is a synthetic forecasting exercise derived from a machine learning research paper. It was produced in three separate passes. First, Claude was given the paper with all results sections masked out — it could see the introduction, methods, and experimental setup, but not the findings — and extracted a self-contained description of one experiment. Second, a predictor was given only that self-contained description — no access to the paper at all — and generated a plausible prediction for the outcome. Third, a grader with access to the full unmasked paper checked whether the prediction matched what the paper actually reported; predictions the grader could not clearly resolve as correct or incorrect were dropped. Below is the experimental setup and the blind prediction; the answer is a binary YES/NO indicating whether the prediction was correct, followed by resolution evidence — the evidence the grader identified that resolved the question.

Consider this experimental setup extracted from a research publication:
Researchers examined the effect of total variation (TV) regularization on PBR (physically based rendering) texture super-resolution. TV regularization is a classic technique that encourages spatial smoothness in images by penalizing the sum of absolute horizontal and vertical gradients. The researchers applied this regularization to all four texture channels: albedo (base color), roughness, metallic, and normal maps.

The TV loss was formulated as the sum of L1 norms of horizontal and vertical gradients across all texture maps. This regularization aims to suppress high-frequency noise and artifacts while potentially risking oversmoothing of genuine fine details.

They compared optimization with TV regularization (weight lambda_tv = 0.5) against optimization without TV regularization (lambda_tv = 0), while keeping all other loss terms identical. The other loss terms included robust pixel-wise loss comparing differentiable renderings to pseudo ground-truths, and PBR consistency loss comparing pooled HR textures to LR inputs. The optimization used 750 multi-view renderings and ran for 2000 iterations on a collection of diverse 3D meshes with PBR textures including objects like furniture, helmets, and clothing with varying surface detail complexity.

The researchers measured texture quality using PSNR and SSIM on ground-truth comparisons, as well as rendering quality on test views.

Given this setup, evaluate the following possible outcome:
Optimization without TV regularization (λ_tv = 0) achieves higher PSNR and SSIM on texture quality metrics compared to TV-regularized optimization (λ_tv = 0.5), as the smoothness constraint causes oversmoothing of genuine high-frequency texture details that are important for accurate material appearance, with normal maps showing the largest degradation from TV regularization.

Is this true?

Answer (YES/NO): NO